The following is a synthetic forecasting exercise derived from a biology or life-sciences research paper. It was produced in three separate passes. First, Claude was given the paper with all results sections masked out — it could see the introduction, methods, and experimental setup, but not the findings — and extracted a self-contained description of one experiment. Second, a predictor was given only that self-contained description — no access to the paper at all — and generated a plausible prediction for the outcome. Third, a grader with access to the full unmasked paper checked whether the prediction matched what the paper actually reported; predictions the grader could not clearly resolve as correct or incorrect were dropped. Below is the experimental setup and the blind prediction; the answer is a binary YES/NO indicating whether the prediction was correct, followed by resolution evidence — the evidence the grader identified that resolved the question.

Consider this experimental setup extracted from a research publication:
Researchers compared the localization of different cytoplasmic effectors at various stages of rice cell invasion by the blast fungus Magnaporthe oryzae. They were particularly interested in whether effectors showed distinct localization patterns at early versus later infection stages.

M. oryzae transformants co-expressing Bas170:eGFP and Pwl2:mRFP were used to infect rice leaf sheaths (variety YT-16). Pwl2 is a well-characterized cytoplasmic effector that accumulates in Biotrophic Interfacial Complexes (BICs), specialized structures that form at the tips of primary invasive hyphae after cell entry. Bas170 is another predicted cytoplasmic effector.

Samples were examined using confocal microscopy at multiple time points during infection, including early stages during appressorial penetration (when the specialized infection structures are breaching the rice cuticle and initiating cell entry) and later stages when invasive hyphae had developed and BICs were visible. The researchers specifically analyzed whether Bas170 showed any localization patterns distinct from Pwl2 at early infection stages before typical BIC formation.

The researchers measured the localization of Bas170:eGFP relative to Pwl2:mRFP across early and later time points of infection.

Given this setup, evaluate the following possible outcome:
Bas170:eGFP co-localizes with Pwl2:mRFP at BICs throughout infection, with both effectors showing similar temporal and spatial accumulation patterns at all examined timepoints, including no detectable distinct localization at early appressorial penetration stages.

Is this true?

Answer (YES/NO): NO